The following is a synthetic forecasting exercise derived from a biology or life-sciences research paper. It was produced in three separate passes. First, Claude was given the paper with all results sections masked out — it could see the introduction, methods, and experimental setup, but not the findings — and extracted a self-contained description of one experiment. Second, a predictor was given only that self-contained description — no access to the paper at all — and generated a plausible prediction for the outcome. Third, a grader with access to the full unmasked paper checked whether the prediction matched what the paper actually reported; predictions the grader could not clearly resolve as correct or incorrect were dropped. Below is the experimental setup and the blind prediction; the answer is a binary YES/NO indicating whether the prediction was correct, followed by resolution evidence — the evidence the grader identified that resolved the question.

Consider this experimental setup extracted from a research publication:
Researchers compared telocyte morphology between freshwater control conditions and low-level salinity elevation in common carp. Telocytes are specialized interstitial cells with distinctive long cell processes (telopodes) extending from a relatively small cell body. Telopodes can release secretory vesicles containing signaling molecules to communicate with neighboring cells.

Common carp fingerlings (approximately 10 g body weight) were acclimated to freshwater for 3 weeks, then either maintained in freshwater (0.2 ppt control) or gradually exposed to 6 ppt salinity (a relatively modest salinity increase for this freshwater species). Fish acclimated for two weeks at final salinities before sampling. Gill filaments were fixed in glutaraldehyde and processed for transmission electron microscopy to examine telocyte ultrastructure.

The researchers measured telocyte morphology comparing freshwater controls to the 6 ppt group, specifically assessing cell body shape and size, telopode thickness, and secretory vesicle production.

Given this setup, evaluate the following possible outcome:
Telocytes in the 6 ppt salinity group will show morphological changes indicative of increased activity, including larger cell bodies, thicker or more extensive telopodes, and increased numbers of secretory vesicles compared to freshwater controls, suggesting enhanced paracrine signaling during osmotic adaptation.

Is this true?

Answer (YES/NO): YES